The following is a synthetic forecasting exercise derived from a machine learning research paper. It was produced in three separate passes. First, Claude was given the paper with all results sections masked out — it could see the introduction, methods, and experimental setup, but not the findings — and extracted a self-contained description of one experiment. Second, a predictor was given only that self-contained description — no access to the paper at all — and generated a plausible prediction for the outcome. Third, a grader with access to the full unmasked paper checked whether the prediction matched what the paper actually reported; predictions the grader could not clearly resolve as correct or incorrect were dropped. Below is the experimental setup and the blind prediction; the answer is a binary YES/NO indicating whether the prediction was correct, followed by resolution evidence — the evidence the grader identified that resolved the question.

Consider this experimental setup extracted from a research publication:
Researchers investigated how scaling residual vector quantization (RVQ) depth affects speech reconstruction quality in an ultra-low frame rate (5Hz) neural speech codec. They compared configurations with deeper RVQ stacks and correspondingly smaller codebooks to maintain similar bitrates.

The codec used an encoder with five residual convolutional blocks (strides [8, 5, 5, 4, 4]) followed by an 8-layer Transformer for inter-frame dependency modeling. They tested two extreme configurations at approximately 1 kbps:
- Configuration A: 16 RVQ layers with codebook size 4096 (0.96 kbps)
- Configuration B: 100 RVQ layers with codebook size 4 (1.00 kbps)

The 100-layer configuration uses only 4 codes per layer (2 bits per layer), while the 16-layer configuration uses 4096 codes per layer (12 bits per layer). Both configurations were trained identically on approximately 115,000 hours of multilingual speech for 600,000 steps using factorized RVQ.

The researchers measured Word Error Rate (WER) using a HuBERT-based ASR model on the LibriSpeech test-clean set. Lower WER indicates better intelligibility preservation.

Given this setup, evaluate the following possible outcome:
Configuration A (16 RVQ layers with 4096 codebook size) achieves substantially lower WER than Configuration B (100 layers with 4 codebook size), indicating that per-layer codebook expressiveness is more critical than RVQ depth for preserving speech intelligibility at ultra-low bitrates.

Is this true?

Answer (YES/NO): NO